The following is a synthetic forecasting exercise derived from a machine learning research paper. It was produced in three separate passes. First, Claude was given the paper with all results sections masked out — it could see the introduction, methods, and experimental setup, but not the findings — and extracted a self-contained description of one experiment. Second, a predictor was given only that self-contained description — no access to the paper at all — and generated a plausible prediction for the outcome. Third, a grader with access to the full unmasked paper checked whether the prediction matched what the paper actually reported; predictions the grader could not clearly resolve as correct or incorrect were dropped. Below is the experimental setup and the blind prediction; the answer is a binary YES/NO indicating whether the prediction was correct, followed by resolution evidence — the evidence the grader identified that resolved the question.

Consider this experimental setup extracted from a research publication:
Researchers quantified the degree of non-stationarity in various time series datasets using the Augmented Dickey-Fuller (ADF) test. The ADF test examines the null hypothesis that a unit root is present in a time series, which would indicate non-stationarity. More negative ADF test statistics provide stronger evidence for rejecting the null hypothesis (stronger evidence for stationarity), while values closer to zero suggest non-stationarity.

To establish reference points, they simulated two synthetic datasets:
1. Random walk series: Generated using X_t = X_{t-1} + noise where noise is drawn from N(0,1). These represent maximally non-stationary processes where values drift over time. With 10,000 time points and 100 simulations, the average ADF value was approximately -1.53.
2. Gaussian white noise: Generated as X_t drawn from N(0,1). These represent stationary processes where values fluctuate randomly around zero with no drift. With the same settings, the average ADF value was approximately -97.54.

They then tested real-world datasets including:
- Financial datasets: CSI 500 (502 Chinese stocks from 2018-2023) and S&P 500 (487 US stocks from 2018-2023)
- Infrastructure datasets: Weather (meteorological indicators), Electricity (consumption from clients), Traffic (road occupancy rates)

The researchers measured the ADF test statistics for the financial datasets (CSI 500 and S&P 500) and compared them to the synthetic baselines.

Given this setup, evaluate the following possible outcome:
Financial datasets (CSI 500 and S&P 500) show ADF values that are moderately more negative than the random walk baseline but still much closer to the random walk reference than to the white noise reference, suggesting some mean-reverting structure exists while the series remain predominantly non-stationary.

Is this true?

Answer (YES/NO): YES